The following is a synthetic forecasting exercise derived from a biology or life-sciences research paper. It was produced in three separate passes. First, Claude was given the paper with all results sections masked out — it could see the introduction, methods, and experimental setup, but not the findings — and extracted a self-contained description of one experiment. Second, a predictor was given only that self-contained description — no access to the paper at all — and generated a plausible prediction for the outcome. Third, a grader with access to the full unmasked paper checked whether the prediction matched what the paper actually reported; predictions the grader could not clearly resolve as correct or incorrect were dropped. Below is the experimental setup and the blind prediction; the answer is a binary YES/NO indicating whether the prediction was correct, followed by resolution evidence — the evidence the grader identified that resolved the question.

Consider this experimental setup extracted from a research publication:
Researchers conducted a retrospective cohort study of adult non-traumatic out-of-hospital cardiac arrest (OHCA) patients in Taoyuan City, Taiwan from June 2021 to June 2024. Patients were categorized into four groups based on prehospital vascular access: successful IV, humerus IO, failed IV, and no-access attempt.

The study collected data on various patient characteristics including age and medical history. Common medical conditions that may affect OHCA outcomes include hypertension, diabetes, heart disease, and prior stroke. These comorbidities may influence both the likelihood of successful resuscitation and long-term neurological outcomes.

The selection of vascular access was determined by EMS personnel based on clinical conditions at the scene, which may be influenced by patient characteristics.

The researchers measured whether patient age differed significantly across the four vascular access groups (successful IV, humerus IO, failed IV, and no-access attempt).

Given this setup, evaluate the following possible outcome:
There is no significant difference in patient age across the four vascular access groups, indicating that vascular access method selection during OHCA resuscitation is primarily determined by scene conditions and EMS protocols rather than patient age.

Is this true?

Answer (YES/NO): NO